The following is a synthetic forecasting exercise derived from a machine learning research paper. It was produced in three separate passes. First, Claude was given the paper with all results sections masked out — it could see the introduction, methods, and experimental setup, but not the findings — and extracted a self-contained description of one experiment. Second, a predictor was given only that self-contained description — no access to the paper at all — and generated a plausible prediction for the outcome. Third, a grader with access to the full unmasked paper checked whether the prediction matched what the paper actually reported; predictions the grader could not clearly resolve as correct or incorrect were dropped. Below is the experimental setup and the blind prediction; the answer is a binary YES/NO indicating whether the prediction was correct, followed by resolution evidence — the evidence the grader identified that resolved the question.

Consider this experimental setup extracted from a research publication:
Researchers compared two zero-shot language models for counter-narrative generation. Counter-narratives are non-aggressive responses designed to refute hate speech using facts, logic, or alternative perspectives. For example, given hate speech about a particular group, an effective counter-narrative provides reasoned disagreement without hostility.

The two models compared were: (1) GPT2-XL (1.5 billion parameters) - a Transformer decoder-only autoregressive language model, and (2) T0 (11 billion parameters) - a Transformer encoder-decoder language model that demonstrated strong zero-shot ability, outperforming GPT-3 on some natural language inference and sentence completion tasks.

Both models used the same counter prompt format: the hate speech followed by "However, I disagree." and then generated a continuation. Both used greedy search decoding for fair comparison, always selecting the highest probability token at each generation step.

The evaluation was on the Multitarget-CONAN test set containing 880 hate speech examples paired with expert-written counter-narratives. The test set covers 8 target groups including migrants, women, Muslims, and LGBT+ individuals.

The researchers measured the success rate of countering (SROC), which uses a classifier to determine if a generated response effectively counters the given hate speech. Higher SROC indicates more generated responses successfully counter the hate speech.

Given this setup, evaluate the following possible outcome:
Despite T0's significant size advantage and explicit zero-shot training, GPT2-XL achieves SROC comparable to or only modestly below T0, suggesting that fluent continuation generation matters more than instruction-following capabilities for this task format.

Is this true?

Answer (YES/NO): NO